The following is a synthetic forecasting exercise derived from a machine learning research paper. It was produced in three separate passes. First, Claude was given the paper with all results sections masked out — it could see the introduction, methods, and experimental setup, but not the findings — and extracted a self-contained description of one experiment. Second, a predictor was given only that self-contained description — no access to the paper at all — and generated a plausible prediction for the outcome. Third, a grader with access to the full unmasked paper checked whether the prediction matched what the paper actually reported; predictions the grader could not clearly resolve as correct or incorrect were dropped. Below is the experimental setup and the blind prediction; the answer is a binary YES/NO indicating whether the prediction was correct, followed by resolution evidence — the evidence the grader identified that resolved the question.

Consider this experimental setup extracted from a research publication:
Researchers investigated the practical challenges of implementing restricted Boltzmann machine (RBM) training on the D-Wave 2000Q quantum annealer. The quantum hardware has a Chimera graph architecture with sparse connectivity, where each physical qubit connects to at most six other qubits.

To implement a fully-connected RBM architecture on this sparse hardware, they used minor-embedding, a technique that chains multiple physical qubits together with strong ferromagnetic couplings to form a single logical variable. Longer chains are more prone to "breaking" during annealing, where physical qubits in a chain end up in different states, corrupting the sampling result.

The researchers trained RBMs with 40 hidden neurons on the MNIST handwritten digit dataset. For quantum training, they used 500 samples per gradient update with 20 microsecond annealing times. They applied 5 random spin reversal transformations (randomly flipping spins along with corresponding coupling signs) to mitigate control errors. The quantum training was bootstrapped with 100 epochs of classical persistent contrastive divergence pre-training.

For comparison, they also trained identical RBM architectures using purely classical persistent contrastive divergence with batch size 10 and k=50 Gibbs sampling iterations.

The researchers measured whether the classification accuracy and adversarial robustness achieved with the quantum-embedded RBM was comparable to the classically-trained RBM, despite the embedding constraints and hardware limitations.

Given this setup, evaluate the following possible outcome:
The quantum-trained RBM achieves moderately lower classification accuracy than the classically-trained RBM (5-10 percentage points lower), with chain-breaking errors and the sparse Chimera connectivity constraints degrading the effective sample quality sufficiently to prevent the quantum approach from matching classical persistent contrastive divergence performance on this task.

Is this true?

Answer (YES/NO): NO